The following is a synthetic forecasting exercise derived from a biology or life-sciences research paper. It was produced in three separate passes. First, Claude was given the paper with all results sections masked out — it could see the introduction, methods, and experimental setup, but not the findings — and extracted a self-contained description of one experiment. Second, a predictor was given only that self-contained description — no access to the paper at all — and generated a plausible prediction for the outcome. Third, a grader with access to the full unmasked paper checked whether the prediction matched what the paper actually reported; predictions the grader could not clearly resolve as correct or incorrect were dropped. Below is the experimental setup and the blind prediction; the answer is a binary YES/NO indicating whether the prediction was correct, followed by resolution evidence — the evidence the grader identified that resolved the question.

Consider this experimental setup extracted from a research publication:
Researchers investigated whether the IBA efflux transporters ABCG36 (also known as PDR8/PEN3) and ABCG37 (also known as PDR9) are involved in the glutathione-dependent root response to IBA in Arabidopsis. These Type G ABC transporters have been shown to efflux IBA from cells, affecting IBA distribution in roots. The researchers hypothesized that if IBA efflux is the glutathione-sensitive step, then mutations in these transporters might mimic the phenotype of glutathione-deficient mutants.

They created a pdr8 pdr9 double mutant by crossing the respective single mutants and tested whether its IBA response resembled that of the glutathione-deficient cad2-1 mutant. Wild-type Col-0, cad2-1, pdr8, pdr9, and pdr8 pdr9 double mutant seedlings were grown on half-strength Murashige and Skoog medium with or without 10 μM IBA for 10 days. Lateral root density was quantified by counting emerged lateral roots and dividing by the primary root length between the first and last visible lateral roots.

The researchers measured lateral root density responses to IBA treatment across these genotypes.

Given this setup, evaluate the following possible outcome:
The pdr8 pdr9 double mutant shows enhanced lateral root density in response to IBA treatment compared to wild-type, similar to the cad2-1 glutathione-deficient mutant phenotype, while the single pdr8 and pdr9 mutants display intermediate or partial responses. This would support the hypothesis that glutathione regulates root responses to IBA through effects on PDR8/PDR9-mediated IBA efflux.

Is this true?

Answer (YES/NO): NO